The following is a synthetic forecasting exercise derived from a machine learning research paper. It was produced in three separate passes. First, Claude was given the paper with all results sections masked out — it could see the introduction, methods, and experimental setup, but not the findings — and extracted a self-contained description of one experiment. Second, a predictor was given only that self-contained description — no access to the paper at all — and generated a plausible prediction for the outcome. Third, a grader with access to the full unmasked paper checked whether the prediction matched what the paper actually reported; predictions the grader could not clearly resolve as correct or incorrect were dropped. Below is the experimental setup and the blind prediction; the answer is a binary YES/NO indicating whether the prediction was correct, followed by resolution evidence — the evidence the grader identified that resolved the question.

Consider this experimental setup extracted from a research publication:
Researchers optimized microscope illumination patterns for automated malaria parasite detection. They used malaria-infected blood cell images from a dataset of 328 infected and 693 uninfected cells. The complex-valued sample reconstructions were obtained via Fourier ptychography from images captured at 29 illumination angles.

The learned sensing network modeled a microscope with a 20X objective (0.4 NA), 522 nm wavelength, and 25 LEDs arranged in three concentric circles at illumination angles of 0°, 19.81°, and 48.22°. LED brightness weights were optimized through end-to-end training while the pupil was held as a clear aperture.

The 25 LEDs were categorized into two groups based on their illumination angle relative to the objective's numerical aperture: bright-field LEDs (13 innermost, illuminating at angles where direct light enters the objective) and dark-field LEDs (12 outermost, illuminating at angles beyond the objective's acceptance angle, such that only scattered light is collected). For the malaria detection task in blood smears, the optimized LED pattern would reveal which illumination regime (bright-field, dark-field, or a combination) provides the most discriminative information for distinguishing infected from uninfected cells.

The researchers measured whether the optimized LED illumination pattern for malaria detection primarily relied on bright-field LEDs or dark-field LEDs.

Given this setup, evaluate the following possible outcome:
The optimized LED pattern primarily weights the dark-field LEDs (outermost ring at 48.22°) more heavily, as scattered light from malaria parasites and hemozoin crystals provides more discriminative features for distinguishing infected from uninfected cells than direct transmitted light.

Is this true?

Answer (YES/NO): YES